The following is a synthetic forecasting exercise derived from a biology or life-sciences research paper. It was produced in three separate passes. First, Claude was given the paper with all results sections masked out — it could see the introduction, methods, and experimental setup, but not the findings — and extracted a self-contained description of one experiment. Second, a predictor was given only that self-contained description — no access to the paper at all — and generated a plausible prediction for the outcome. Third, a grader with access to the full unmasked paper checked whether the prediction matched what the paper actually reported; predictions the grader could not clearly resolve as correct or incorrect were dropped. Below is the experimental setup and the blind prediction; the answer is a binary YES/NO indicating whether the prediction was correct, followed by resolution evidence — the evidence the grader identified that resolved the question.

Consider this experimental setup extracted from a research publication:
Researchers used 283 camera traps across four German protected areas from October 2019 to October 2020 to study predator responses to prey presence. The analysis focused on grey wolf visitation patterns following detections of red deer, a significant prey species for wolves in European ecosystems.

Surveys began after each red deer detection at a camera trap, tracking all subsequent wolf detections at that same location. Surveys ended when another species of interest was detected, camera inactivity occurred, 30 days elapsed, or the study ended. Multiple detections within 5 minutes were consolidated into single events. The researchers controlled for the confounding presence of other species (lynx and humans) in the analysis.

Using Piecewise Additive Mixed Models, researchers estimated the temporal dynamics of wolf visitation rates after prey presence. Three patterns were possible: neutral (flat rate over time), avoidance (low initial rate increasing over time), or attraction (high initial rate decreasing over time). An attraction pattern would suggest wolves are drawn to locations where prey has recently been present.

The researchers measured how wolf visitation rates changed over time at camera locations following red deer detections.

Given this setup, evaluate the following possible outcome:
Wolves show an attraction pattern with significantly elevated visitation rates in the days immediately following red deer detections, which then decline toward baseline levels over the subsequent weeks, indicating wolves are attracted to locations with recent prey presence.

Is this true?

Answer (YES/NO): YES